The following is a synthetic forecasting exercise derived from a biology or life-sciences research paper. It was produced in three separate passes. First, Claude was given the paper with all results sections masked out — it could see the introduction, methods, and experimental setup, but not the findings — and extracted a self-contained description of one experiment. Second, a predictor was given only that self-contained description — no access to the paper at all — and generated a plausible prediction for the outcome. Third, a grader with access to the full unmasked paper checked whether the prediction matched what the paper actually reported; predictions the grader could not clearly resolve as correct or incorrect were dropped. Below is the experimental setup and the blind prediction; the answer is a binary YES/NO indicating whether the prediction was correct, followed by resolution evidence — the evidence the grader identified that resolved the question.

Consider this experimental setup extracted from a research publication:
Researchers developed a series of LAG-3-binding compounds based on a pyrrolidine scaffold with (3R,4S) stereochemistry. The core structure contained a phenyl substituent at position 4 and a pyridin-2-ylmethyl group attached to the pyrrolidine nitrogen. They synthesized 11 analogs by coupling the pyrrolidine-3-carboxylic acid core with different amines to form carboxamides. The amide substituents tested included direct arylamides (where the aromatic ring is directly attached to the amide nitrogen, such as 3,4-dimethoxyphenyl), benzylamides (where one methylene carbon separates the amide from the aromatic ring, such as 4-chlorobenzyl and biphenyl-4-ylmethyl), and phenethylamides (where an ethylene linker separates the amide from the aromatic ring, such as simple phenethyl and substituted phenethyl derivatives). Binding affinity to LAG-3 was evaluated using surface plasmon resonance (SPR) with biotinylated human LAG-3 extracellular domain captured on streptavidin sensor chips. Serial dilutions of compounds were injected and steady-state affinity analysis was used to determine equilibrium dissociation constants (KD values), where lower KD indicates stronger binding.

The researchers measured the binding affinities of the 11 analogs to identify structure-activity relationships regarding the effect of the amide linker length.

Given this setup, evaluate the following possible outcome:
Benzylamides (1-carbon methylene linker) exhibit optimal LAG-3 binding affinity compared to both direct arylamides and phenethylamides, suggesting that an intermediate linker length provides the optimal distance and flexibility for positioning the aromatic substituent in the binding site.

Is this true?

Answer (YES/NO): YES